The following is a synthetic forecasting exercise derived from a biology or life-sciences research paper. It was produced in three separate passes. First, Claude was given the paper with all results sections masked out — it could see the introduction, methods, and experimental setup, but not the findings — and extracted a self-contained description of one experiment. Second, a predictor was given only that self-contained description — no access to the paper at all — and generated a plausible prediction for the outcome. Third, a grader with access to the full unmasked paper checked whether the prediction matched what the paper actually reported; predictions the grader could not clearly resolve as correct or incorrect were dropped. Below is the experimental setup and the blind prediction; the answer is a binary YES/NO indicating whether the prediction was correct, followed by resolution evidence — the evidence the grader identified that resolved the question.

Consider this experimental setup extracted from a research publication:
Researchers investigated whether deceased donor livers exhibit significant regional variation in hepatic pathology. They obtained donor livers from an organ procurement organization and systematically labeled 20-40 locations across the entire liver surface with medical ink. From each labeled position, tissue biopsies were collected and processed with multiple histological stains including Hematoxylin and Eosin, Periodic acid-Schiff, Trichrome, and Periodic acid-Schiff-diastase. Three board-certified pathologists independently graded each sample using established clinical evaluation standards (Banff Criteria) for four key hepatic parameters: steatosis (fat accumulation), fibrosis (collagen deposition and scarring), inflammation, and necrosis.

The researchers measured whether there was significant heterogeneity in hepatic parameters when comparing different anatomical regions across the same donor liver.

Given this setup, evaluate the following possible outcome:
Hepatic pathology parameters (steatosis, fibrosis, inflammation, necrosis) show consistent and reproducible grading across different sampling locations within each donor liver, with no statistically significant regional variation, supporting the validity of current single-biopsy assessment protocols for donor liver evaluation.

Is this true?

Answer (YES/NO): NO